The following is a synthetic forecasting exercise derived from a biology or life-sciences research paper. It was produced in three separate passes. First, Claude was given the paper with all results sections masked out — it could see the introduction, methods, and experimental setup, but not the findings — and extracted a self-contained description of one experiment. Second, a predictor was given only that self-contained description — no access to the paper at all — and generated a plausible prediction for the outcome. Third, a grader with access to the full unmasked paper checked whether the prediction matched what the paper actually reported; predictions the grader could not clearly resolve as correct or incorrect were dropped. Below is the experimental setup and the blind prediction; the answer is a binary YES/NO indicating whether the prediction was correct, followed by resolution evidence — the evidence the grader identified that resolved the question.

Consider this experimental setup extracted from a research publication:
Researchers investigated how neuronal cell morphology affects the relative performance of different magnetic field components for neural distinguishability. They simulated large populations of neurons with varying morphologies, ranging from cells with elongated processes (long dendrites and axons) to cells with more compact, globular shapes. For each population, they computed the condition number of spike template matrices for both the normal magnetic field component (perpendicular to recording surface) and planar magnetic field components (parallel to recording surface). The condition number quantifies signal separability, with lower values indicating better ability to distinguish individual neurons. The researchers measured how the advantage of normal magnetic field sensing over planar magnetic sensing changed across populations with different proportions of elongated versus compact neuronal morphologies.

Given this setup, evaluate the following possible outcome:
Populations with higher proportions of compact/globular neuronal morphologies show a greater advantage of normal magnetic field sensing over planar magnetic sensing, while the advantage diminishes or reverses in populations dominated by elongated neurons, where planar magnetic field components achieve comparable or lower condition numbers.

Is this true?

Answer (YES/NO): NO